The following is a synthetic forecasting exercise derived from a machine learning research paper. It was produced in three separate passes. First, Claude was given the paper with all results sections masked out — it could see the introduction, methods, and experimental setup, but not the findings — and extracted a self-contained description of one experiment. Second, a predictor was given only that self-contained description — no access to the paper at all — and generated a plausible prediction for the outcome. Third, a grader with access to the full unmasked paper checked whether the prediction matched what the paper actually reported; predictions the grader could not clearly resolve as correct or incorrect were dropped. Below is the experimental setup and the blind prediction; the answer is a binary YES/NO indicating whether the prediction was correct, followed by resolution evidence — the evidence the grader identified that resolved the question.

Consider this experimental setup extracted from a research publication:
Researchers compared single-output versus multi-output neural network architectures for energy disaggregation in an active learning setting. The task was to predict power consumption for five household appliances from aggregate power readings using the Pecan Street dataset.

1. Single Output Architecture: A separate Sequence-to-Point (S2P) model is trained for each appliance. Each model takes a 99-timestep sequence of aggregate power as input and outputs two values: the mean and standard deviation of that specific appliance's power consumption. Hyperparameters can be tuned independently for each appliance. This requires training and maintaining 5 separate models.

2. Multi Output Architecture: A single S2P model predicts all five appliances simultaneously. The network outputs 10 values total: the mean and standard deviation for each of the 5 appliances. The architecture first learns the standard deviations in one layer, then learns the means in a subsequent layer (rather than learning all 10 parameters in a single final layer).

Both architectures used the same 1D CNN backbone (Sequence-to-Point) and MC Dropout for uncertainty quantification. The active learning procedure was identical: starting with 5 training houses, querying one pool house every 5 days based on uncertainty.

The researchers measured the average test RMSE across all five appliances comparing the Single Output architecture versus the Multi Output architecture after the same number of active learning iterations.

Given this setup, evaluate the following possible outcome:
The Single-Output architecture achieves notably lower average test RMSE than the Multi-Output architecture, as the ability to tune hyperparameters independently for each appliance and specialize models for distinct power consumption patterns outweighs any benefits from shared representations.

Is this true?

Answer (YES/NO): NO